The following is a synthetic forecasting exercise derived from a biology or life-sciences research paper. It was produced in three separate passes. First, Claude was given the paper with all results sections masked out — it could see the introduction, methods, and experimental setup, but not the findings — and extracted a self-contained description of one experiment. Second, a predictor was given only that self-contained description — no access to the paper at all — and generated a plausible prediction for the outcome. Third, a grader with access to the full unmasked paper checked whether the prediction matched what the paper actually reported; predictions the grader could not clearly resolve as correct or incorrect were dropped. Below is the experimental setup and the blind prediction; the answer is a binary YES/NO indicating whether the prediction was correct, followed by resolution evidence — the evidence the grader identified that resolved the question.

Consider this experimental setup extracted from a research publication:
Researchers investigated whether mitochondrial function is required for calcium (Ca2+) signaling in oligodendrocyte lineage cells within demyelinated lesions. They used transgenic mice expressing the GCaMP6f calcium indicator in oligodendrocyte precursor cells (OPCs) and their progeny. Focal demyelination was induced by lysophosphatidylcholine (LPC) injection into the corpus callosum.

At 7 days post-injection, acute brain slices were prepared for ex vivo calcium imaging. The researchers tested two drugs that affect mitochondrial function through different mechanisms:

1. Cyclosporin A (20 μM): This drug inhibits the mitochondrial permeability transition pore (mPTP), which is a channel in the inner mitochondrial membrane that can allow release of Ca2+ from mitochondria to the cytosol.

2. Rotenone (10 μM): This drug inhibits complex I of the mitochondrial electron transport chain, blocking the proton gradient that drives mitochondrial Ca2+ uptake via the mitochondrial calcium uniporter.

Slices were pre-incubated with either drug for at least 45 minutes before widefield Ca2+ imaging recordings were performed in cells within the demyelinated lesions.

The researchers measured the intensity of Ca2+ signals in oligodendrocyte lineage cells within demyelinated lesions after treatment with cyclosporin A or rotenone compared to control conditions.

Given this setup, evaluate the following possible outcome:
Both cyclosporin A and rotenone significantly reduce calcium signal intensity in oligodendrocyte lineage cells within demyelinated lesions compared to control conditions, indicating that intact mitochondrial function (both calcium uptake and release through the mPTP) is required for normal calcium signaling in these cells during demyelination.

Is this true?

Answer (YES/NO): NO